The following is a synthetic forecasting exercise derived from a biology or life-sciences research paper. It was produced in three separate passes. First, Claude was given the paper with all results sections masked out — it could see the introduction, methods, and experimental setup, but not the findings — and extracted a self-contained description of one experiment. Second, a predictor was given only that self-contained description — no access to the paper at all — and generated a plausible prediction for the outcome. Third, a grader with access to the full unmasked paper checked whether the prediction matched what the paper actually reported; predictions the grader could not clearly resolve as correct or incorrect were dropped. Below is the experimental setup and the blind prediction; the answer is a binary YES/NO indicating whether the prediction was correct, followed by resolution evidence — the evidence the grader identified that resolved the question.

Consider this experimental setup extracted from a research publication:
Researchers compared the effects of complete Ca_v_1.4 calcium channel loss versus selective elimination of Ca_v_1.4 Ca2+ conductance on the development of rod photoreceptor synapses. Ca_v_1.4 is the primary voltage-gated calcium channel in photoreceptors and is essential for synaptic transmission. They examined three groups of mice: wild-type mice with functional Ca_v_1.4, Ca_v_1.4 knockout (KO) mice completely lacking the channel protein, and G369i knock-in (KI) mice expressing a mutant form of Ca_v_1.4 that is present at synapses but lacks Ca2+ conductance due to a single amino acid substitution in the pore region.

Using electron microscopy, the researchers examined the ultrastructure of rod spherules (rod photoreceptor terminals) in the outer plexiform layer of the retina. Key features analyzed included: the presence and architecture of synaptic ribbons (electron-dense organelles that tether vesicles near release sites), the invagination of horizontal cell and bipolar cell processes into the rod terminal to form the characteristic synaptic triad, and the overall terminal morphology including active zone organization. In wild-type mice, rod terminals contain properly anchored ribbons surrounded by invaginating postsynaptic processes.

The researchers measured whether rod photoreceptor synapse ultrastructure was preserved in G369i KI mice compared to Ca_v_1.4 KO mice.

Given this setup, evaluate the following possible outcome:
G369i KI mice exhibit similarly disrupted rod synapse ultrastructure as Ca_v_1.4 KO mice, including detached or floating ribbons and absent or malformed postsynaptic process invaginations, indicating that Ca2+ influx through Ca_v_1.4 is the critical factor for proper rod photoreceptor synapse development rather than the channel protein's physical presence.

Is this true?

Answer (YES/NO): NO